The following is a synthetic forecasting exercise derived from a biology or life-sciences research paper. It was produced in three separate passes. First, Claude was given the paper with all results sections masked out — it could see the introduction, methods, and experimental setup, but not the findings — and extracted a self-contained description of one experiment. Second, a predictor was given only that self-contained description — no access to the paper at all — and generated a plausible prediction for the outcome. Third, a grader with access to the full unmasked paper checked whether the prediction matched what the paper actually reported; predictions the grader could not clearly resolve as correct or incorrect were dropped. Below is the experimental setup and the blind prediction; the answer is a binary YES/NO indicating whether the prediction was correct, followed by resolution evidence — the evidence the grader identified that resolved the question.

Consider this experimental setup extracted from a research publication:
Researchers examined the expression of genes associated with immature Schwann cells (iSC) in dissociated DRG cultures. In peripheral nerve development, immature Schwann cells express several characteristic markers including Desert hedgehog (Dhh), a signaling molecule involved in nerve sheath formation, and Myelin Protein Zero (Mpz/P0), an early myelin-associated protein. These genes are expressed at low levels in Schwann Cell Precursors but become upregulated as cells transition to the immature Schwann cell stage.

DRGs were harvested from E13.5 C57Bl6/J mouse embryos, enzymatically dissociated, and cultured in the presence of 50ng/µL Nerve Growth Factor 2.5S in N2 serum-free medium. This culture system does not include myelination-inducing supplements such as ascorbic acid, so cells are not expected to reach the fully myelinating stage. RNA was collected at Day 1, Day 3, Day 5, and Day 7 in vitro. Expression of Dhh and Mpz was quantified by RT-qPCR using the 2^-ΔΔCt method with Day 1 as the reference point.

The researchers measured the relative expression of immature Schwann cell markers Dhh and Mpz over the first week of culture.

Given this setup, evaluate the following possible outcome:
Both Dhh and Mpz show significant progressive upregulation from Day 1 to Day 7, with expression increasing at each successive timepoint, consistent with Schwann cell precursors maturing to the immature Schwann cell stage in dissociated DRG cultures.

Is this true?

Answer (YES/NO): NO